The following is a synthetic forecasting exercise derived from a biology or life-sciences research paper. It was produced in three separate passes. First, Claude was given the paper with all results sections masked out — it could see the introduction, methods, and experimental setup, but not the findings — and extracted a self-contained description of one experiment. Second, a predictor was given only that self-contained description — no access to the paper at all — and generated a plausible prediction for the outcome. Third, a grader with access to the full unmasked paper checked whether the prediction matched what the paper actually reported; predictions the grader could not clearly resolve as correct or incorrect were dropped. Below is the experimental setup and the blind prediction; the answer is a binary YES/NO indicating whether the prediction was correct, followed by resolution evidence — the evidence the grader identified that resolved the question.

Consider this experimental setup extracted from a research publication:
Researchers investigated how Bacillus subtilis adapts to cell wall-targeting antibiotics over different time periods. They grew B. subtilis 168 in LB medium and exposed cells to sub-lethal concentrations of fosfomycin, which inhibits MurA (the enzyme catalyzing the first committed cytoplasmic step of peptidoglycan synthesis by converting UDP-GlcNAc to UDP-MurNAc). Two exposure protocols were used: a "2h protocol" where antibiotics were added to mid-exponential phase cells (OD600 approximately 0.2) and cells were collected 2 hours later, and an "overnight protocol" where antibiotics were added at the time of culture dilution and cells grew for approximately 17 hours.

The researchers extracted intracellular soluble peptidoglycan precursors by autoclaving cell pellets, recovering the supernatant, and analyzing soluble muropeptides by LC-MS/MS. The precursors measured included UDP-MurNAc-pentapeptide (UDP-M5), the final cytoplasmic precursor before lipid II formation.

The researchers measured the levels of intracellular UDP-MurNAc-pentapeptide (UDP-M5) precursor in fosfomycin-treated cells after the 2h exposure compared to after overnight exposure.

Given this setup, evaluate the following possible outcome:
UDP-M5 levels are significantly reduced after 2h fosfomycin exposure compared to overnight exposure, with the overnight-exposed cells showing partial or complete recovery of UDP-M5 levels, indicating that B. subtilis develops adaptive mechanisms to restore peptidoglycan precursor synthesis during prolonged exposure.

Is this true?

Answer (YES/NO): YES